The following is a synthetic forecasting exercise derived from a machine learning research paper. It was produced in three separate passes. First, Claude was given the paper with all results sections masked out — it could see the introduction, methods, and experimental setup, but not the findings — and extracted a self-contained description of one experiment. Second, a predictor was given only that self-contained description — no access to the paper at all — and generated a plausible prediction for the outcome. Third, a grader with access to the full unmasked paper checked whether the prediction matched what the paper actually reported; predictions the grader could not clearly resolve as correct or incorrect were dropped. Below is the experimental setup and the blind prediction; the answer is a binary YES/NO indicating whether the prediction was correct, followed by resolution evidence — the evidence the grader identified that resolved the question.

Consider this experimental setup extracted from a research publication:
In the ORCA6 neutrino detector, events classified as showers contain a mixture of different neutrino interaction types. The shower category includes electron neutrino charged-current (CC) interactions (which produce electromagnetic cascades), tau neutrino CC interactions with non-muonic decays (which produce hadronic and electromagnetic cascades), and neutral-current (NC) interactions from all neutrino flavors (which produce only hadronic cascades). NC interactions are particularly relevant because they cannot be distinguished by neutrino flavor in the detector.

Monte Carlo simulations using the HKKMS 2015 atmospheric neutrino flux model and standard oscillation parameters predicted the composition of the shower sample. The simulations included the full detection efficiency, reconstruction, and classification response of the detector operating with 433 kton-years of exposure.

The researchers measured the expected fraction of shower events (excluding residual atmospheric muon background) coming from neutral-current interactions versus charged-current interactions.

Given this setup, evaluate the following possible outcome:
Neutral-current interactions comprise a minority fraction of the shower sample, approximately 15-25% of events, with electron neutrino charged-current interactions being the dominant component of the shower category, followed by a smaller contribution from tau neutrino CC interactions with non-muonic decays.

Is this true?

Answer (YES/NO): NO